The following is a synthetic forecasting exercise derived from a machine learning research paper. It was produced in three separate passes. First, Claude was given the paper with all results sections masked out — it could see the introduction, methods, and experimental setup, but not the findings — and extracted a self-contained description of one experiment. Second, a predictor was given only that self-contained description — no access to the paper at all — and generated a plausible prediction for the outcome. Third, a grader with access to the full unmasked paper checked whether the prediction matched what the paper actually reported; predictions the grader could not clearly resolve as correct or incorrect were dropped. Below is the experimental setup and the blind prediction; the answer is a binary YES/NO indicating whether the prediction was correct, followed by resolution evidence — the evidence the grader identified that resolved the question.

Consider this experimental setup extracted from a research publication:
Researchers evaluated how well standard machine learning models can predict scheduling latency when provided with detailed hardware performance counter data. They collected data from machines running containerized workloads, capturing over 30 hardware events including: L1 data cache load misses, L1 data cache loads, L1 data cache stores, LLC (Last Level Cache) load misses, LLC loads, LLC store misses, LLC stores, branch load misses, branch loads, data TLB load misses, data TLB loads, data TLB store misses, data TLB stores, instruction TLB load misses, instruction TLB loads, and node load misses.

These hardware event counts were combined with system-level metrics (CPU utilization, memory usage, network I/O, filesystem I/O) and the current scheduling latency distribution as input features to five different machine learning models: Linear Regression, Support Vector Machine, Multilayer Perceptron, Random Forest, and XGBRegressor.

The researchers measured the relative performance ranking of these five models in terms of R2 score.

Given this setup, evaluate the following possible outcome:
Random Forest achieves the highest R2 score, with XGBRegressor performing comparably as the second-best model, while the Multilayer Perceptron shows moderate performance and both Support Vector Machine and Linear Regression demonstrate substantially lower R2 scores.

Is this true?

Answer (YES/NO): NO